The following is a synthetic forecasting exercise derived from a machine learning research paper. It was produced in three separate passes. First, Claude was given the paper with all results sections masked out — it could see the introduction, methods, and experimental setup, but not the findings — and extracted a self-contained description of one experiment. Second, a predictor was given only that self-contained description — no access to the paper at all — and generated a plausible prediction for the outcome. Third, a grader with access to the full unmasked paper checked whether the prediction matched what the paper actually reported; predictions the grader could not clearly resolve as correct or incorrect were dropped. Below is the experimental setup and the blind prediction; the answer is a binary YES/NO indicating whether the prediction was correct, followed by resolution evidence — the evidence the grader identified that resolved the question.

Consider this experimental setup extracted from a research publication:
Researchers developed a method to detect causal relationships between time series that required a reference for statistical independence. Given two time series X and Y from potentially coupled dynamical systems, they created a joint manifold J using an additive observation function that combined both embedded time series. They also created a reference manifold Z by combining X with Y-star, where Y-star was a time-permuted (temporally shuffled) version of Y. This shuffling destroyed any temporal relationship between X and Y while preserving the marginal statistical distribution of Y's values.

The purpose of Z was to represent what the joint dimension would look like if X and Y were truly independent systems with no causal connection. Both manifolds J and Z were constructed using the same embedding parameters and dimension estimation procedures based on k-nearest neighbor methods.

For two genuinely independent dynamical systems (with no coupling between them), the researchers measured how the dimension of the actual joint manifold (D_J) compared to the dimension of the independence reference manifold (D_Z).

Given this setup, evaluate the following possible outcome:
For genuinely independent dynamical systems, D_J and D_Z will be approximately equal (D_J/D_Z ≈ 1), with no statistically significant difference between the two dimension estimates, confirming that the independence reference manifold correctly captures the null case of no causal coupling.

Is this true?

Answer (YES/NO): YES